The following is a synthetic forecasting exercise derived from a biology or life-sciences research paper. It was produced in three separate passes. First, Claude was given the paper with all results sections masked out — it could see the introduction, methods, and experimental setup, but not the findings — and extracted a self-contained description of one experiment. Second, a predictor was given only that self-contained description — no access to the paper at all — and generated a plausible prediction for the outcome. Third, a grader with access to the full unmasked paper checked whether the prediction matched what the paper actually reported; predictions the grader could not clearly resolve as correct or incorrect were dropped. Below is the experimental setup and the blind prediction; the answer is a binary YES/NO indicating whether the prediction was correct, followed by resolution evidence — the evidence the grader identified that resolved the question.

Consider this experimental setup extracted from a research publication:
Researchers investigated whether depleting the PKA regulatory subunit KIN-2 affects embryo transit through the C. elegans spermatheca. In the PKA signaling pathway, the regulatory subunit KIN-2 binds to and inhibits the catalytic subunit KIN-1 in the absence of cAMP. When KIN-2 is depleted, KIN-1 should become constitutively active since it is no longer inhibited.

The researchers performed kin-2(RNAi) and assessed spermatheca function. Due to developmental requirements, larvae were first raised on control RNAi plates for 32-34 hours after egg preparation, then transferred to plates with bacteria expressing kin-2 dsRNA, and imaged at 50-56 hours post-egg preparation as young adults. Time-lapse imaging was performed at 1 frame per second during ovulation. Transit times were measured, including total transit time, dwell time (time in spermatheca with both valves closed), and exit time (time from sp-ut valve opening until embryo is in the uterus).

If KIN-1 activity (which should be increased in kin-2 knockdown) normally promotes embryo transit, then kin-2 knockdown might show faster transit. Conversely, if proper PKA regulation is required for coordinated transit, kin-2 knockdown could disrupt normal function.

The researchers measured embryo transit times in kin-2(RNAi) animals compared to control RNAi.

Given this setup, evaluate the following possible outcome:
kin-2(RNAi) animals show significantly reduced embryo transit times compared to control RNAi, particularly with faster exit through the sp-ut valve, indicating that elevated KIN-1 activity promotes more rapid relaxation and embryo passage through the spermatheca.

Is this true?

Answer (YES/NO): NO